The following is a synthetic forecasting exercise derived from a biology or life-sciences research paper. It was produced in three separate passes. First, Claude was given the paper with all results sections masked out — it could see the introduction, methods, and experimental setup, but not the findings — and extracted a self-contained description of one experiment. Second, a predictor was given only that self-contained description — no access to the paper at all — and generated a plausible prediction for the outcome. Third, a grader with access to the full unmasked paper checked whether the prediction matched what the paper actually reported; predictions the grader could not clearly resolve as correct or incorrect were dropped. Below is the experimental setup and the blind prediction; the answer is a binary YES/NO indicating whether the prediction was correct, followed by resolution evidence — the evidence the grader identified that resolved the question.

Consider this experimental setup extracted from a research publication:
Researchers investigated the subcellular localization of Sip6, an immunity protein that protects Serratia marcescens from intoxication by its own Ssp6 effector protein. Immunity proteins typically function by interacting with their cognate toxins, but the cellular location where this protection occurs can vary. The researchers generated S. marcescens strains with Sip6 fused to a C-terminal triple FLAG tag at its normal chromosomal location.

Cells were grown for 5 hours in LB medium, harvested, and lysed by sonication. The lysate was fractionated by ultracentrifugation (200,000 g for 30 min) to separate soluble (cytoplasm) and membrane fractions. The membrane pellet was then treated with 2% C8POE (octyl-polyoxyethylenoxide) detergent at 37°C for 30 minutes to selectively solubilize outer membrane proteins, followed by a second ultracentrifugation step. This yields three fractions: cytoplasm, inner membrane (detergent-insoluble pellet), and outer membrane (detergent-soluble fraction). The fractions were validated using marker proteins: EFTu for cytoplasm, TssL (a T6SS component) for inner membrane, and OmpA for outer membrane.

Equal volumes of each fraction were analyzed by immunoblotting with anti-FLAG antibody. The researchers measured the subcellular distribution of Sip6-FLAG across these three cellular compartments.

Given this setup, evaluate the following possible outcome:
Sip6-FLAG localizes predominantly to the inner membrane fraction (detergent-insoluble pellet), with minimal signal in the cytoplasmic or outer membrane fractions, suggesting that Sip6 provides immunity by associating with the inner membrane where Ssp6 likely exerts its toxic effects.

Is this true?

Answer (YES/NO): NO